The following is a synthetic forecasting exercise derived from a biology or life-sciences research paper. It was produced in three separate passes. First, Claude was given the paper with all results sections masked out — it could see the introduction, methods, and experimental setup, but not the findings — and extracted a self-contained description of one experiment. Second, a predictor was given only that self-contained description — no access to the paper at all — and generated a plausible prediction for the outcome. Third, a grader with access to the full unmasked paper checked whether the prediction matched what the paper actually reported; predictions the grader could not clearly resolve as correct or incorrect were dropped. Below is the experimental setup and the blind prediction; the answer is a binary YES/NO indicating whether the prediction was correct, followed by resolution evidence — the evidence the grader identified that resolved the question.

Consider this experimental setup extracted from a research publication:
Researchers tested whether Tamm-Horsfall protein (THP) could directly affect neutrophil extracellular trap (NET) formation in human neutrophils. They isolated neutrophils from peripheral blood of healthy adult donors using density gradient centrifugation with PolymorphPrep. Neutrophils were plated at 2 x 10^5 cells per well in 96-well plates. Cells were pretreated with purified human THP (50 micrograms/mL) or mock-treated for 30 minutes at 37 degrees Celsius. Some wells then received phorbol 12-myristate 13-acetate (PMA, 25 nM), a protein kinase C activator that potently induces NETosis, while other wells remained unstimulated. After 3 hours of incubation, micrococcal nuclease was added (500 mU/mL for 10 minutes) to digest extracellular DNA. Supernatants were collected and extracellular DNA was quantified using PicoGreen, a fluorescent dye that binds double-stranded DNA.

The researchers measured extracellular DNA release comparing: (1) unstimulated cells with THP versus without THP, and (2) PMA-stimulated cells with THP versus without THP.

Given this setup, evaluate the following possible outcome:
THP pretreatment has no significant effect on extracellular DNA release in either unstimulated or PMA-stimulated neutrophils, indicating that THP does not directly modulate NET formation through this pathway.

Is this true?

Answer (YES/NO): NO